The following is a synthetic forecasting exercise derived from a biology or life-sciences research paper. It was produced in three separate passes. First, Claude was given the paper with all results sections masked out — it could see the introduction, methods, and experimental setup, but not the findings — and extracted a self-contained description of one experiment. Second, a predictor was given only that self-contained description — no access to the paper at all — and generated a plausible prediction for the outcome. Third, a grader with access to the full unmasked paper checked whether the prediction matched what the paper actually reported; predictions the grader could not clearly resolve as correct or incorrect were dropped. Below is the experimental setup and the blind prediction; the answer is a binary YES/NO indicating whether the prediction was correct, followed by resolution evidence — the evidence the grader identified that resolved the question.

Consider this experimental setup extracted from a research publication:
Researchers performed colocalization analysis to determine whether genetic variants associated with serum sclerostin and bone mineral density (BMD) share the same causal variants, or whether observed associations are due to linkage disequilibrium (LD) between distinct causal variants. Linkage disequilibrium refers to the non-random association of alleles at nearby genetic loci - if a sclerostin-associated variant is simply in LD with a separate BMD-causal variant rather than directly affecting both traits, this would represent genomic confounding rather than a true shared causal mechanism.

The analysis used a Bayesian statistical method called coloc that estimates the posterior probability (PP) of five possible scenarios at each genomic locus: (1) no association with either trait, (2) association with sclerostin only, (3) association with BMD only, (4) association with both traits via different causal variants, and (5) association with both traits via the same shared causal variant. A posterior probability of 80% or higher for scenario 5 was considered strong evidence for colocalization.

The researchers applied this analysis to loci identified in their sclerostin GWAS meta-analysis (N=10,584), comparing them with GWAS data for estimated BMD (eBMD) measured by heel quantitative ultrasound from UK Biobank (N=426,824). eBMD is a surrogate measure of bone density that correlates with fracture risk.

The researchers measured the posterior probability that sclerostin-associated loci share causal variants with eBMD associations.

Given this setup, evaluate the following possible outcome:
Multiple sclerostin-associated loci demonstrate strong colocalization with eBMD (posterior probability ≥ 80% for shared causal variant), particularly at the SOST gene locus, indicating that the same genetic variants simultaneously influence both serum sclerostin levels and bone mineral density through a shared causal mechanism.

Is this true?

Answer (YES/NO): NO